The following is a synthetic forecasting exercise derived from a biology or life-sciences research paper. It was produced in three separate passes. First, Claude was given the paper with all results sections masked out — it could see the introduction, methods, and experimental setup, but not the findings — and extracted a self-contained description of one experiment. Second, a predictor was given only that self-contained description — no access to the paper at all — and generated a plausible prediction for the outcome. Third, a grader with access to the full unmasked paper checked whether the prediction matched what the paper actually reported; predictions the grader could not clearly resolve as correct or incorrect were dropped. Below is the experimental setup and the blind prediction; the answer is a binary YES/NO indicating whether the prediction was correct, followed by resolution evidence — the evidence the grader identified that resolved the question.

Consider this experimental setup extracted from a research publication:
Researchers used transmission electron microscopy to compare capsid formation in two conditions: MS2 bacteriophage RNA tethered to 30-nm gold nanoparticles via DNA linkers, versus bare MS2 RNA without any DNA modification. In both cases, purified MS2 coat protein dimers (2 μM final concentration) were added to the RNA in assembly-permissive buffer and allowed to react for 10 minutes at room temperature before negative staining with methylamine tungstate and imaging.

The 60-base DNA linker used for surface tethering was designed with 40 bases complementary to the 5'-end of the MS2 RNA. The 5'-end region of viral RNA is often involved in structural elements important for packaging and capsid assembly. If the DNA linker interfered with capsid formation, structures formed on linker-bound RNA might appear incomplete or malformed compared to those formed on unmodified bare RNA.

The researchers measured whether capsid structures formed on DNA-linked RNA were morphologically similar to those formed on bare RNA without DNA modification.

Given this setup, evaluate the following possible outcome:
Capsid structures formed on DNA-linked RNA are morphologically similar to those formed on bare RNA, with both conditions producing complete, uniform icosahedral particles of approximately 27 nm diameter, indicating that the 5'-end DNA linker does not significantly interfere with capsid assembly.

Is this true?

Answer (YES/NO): NO